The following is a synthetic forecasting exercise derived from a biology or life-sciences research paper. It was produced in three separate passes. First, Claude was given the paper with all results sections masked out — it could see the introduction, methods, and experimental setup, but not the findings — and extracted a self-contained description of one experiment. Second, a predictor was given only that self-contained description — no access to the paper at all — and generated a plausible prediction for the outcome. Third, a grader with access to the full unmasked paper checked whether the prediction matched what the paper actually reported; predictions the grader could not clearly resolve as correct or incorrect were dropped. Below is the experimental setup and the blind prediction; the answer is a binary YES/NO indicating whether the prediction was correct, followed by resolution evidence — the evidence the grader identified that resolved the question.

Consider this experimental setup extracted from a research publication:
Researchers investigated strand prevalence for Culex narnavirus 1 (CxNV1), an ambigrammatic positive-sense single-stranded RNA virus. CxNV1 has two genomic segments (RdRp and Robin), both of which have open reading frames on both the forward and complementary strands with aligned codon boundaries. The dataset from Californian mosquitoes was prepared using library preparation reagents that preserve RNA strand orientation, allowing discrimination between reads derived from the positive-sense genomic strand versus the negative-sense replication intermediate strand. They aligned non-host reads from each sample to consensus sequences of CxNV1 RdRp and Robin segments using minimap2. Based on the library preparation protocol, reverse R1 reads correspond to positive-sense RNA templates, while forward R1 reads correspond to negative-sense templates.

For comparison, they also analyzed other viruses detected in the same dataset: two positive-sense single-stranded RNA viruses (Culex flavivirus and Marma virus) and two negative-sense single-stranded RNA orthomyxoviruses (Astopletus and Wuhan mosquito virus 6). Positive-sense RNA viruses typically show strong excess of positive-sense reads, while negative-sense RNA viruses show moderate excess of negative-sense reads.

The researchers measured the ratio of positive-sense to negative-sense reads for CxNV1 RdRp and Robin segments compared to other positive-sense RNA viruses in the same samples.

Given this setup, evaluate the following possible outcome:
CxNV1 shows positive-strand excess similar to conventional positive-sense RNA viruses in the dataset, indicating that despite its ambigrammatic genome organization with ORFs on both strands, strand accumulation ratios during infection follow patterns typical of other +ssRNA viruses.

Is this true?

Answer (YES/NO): YES